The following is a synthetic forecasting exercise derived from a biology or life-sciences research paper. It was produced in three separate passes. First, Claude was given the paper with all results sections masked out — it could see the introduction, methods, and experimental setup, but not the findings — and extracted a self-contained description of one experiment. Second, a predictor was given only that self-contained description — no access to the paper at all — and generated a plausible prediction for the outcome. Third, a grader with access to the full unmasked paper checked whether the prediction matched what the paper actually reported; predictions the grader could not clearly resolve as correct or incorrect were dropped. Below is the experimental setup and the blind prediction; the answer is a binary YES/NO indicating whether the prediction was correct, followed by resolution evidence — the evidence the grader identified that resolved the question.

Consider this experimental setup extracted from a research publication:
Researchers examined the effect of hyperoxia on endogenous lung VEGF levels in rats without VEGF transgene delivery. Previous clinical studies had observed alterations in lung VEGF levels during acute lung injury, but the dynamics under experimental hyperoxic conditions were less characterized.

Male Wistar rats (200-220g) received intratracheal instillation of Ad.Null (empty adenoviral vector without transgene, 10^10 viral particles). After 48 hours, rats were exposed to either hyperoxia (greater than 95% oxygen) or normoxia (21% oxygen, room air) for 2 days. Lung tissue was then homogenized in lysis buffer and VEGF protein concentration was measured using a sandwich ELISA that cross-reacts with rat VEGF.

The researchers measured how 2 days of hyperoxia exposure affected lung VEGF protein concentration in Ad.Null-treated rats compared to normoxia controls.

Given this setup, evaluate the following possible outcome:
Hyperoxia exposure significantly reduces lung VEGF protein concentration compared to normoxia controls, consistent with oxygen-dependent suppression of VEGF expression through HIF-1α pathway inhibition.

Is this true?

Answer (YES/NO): NO